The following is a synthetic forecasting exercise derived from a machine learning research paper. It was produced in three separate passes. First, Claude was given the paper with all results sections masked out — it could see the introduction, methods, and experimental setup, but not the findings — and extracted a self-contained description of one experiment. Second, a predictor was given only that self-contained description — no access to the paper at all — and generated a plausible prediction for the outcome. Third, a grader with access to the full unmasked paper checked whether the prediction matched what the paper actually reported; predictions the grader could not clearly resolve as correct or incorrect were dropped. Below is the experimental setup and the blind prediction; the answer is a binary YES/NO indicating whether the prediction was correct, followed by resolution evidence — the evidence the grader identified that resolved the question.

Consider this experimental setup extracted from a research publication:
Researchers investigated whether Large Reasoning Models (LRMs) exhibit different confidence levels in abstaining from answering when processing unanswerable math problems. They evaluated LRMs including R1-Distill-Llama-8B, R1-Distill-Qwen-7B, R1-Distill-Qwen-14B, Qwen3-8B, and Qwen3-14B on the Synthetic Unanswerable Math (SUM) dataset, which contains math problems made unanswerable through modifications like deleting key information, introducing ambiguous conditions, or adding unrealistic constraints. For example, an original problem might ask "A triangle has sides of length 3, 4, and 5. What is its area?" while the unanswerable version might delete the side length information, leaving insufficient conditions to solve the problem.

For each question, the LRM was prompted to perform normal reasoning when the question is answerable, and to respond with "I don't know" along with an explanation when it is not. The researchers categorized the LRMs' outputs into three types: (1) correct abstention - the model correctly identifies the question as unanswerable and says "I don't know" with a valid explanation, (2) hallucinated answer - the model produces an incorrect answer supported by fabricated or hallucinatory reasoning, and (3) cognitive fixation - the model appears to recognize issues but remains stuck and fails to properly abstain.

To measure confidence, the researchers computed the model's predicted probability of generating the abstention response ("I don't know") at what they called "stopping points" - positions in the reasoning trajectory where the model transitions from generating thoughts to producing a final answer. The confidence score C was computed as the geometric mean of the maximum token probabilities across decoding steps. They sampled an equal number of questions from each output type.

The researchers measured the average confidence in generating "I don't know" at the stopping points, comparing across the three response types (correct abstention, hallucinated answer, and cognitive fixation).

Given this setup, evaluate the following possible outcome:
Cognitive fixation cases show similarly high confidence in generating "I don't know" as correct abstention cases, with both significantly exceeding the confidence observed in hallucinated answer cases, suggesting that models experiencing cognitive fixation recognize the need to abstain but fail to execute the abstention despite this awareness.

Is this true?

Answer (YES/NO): NO